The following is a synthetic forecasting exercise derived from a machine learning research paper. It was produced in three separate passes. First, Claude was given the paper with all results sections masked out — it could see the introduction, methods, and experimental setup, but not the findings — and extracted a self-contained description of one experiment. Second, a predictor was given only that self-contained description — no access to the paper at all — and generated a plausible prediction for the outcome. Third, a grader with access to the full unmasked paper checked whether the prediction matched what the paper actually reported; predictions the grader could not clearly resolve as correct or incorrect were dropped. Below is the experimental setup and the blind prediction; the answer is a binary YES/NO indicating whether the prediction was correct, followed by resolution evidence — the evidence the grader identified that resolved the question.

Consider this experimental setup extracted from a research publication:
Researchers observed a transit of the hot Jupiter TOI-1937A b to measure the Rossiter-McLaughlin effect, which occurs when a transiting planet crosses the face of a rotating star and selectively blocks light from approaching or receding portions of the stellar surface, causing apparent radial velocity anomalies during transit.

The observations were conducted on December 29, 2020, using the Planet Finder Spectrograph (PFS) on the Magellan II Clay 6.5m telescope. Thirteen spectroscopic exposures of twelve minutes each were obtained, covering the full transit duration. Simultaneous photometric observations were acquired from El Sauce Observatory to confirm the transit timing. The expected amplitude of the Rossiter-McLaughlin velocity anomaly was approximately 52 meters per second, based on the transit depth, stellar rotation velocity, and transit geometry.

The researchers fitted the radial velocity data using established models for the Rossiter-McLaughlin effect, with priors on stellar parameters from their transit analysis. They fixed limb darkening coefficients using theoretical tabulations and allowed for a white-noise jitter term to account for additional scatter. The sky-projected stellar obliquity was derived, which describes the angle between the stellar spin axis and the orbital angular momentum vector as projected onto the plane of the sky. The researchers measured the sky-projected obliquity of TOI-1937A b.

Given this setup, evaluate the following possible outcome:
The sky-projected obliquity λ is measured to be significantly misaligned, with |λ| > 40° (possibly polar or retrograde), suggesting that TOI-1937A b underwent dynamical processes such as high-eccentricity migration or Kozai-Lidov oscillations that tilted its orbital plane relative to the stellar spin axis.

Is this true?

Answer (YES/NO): NO